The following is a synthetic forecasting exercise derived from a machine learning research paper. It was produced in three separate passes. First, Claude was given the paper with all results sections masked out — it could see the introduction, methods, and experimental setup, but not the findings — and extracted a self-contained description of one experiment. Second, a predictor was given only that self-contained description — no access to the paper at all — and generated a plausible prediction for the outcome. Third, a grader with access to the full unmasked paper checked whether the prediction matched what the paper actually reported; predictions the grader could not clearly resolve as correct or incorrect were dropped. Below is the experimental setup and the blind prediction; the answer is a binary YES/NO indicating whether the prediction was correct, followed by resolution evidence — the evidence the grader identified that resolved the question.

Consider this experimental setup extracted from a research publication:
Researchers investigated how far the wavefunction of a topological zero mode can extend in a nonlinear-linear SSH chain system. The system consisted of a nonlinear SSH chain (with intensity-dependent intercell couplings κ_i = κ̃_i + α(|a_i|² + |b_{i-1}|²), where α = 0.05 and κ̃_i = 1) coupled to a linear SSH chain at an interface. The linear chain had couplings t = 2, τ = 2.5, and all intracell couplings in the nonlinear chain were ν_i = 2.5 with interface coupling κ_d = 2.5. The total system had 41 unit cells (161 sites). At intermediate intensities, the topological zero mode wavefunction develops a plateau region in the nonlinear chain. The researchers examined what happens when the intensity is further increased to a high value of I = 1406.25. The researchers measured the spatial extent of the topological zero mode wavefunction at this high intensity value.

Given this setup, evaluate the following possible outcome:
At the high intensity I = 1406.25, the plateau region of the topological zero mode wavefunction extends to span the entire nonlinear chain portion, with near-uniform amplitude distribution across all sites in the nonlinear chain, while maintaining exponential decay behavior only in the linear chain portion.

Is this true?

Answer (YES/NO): YES